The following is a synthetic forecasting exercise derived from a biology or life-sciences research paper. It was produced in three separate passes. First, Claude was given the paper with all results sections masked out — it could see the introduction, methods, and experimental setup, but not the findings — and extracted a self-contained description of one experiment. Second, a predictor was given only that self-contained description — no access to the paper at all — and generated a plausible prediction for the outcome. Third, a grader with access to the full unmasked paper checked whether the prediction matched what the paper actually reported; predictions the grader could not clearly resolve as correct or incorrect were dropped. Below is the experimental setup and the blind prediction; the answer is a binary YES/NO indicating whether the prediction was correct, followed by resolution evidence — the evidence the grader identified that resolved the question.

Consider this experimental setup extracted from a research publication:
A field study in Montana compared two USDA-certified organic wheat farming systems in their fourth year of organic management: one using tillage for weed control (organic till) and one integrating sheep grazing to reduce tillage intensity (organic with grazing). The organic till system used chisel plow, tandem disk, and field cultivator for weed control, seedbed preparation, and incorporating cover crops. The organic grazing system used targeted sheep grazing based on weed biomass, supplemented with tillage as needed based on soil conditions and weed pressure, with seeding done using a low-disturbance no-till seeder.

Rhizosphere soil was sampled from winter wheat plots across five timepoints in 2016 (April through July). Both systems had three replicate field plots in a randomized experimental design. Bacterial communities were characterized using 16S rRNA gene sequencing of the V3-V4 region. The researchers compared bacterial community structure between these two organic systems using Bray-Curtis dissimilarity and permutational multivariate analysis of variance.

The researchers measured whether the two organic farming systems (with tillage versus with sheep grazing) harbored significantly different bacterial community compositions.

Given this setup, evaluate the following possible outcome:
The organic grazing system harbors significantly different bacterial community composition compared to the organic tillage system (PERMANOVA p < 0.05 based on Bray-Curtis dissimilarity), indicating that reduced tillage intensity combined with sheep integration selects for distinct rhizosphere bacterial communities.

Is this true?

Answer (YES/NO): NO